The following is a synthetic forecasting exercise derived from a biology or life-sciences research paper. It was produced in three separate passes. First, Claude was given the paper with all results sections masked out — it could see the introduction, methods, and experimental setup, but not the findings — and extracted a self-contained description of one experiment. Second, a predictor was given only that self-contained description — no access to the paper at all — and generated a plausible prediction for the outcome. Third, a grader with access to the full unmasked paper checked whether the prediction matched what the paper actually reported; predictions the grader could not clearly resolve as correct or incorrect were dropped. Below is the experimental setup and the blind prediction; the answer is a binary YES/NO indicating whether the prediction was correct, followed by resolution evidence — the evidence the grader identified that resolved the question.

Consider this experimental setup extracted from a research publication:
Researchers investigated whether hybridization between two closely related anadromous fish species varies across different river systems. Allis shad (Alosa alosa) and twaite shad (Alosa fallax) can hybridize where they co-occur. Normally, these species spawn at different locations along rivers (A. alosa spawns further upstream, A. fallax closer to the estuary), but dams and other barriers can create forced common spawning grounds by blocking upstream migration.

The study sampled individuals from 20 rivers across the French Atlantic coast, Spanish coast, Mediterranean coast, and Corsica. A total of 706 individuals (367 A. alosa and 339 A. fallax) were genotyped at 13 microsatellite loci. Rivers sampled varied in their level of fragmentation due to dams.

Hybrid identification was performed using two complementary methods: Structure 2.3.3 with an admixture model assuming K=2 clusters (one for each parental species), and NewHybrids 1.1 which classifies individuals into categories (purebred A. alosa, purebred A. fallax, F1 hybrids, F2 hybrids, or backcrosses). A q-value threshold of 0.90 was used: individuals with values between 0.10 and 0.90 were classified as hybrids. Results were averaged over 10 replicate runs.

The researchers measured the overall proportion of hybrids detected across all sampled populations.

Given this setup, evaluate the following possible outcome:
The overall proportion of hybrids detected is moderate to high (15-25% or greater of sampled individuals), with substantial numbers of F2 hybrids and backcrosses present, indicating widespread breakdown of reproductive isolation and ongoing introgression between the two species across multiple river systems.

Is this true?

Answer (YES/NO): NO